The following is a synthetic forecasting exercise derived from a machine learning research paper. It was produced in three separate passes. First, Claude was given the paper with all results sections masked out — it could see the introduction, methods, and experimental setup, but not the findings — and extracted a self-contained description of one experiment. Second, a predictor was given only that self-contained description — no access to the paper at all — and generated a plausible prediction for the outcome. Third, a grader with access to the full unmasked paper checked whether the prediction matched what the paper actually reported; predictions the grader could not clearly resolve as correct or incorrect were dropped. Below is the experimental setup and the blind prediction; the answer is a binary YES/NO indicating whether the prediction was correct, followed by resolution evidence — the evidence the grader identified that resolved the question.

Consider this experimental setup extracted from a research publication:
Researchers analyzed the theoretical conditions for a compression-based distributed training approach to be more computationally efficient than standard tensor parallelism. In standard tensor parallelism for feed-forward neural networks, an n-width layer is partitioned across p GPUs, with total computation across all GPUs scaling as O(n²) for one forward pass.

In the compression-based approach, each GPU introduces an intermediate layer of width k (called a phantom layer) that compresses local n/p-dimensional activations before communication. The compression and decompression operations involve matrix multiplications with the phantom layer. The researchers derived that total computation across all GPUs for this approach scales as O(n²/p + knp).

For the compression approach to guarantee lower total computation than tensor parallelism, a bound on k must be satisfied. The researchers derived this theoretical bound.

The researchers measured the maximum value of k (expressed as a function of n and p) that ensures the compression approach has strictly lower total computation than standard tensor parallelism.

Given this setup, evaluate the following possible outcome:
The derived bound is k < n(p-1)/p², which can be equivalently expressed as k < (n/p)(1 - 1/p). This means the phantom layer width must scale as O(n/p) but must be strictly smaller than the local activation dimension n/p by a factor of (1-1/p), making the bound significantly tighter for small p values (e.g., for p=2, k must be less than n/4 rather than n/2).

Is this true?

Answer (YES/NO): YES